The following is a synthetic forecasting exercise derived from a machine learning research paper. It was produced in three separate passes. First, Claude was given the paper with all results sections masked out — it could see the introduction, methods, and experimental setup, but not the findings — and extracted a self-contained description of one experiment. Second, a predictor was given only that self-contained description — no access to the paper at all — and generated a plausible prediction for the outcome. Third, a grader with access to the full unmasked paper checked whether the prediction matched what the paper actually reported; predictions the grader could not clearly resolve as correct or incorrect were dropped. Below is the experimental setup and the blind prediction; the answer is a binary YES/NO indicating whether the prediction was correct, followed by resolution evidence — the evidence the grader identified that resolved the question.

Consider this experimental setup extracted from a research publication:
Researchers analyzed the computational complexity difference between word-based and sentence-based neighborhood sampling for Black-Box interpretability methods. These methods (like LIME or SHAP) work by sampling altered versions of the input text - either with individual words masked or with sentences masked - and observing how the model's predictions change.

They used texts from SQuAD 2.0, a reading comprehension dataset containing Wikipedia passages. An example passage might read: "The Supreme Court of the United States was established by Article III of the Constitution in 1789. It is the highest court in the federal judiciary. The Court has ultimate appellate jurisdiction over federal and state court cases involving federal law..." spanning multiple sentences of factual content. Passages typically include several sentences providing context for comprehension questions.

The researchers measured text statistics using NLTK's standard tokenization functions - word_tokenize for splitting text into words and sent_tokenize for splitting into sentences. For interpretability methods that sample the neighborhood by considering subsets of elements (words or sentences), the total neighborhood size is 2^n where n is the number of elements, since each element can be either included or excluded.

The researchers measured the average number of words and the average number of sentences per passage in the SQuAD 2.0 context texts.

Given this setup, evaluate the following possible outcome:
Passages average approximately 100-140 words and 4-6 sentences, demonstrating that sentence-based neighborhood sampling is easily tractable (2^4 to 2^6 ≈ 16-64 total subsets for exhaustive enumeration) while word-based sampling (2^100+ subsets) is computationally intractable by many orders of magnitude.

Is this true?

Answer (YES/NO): YES